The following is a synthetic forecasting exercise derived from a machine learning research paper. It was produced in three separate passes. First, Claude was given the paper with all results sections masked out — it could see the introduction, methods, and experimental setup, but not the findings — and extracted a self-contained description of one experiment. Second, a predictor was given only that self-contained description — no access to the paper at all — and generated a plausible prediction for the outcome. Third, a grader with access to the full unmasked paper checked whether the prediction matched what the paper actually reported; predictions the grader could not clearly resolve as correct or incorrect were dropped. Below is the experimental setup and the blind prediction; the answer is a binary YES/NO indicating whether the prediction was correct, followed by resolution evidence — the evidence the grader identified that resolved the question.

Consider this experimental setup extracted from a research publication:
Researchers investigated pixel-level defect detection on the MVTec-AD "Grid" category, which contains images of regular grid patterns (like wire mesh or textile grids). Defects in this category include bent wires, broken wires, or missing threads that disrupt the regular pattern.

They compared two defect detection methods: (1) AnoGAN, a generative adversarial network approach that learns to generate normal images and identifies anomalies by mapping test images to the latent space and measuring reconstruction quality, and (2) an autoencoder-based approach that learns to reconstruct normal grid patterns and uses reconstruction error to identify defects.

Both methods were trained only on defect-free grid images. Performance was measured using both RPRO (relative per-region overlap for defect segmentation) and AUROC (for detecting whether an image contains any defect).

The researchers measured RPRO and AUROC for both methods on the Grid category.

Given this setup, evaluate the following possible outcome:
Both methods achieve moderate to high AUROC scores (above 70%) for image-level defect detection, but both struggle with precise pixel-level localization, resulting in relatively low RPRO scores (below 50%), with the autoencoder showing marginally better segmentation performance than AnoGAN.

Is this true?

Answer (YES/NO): NO